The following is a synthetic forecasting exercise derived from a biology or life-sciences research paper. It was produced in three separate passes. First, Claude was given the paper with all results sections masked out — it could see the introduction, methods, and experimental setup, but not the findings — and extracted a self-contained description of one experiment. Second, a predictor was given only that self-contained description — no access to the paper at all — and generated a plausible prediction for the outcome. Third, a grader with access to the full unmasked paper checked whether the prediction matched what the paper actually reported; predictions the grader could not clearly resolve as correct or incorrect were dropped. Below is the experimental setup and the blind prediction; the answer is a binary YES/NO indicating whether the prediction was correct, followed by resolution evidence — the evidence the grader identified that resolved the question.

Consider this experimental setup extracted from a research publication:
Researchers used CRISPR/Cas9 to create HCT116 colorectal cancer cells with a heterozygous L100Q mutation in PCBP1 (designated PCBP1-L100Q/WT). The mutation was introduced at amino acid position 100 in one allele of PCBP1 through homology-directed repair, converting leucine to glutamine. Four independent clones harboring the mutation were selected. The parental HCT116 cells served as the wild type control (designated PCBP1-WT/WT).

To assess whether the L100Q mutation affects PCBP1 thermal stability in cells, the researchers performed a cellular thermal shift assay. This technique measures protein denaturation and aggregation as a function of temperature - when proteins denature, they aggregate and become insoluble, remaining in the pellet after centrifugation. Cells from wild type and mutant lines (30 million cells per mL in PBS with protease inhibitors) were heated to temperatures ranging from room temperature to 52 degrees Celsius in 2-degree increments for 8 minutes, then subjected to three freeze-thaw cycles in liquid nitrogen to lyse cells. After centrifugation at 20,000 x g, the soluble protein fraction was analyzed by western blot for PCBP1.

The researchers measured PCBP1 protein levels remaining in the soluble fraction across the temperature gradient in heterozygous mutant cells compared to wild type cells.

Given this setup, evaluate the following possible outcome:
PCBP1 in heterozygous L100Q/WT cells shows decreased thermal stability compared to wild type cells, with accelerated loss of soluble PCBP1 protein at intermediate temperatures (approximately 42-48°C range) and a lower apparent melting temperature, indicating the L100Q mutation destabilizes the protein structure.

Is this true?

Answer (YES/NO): YES